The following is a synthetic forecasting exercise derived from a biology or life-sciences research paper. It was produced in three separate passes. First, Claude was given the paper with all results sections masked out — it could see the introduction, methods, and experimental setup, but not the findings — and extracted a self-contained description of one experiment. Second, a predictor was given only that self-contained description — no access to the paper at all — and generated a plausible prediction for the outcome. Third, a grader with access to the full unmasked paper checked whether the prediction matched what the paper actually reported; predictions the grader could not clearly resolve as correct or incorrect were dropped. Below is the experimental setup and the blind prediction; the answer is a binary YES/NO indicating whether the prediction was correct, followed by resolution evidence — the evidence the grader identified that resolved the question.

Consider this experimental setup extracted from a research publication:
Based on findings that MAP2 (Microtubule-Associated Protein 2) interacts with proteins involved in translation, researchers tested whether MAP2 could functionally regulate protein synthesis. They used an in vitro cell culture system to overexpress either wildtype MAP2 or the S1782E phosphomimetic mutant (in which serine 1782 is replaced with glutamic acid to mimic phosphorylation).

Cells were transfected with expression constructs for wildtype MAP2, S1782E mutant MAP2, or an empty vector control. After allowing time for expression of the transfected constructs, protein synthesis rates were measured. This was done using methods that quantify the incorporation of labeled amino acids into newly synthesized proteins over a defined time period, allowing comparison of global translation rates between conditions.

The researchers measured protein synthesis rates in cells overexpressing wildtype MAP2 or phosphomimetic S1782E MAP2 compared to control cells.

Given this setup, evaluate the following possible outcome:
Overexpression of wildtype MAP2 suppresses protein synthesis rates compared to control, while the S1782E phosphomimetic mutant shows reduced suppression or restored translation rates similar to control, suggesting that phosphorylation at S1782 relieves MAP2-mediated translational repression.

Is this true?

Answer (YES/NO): NO